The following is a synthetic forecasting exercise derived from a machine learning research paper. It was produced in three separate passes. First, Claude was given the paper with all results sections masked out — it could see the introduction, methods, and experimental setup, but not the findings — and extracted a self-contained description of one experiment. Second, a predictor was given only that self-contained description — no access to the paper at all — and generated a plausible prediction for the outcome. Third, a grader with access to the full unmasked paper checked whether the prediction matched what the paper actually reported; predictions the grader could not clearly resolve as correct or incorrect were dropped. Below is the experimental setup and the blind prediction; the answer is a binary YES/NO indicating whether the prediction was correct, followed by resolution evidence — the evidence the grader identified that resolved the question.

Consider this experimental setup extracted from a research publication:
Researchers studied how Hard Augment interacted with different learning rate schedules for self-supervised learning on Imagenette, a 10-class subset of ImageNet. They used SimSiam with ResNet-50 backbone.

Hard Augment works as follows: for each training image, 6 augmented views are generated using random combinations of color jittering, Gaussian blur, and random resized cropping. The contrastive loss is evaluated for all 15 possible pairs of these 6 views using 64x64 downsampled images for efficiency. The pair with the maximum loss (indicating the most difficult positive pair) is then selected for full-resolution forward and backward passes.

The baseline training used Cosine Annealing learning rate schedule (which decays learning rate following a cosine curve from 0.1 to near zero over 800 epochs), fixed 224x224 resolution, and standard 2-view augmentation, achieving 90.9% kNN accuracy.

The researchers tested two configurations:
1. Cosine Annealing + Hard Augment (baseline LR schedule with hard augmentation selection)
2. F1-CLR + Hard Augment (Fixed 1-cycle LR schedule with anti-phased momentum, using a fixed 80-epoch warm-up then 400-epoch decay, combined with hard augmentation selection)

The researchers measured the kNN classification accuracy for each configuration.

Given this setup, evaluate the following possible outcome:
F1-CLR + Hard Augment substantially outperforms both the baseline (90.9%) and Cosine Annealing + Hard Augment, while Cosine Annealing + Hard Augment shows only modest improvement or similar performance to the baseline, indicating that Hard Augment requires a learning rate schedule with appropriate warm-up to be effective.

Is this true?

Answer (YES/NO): NO